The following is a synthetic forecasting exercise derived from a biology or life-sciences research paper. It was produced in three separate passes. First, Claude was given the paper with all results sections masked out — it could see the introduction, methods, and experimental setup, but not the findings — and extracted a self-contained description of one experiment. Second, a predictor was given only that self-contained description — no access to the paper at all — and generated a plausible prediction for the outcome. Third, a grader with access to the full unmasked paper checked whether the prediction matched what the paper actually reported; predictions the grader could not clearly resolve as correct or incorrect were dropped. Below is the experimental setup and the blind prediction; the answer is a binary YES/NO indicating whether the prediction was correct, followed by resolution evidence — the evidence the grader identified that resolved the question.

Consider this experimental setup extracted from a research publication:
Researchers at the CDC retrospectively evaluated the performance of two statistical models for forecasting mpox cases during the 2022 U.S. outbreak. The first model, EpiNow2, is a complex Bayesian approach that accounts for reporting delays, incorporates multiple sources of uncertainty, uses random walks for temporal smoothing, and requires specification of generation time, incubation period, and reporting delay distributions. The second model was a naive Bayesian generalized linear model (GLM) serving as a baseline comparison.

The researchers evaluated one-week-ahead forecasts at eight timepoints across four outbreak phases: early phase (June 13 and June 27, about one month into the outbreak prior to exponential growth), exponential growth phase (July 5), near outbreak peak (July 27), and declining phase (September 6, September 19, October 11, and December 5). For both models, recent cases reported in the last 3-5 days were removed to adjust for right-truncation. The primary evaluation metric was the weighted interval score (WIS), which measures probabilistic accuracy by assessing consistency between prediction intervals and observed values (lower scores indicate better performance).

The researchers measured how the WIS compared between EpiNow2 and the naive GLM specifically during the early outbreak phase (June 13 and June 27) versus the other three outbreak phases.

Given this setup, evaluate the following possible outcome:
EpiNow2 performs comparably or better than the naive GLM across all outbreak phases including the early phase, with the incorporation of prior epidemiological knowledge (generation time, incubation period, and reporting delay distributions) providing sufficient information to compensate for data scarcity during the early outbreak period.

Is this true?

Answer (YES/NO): NO